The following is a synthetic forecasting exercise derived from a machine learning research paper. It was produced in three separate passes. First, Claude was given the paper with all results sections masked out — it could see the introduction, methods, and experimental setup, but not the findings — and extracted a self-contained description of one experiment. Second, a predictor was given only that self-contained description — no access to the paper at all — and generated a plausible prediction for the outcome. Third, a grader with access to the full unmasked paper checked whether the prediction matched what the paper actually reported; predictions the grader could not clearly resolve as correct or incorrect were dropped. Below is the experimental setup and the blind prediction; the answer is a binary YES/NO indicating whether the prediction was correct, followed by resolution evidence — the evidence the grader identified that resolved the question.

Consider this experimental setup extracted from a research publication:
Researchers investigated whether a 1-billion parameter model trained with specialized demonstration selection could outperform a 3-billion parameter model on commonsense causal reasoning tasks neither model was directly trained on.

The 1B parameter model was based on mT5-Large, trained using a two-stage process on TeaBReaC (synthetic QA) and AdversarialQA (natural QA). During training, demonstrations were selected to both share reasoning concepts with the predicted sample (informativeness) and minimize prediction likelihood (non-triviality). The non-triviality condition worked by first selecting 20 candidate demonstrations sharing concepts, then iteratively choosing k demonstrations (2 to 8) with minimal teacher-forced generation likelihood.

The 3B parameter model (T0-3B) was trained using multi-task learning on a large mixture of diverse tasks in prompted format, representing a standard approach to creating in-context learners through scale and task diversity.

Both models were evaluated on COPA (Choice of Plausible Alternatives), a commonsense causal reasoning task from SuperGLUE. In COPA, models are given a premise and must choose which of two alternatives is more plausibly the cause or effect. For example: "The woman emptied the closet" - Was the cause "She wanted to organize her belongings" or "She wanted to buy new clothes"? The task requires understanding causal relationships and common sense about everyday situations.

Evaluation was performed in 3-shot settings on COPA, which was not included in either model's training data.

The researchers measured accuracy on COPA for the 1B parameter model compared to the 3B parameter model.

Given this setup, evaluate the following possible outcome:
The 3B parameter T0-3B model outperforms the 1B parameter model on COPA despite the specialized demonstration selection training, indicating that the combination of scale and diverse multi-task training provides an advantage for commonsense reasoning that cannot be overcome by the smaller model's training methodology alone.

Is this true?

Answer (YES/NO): NO